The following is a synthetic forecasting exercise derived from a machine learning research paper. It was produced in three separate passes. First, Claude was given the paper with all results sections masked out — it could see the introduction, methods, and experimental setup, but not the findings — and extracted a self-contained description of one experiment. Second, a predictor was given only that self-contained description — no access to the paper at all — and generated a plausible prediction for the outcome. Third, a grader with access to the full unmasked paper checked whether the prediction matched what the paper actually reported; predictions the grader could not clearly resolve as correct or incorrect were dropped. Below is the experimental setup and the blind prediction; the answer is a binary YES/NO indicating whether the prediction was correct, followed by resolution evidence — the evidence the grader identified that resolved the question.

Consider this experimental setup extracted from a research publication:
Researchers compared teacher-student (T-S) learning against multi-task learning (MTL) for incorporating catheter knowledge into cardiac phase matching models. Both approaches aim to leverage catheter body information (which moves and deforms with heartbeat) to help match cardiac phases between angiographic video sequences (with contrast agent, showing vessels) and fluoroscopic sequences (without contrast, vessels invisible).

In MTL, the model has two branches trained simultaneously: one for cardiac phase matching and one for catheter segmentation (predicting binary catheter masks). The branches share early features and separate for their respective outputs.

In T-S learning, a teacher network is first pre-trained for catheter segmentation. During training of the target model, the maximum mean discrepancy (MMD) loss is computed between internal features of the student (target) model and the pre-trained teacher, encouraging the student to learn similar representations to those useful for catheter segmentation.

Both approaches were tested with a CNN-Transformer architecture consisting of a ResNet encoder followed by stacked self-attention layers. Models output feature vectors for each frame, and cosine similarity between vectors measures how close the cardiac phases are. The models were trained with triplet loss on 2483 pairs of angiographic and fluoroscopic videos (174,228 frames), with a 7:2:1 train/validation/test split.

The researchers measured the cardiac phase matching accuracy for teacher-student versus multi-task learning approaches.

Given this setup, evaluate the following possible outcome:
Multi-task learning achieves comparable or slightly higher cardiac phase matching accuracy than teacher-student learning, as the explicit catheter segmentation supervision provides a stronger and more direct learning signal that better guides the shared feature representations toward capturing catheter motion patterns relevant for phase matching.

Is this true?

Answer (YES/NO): NO